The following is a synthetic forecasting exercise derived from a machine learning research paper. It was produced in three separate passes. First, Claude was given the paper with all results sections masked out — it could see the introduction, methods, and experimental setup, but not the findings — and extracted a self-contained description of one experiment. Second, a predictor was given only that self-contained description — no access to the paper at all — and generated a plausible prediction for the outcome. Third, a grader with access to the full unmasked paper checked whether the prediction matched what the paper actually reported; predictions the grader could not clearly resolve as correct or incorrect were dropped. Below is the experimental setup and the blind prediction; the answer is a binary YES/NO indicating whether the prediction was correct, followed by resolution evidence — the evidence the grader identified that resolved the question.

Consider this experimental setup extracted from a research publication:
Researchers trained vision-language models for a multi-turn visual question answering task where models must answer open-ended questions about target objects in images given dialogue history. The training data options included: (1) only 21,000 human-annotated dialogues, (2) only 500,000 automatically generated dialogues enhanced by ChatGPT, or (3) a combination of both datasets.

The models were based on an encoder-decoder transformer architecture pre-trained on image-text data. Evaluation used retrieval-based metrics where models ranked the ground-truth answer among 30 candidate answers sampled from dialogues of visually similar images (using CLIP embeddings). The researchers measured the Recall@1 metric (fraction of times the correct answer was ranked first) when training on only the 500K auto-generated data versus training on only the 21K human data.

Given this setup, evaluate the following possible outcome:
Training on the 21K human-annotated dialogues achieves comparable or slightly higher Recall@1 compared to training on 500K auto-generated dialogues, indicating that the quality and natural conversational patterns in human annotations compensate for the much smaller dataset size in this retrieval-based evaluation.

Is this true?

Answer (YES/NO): NO